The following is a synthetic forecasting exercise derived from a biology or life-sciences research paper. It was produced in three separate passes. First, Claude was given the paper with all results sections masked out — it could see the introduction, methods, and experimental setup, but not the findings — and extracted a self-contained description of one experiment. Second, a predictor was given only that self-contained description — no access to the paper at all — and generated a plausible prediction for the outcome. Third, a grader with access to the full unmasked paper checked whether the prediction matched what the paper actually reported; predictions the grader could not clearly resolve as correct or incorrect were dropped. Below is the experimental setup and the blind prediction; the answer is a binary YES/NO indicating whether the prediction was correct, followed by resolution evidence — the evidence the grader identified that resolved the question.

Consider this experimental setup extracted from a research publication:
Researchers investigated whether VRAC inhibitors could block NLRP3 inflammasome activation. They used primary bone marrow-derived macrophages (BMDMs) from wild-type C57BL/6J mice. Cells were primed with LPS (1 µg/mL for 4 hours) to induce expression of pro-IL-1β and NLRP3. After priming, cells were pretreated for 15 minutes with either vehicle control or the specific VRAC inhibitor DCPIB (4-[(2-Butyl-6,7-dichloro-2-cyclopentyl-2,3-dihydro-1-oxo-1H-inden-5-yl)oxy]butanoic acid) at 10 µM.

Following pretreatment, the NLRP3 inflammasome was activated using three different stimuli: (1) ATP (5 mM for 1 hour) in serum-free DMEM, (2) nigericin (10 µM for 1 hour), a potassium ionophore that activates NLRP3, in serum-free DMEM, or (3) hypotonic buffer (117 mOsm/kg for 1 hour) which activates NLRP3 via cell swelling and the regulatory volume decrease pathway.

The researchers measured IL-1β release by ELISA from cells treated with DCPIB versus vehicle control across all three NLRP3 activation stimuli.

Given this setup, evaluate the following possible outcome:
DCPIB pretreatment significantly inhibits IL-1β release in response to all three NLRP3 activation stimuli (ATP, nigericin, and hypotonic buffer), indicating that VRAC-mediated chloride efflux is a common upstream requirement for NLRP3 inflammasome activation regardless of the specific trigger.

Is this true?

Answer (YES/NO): NO